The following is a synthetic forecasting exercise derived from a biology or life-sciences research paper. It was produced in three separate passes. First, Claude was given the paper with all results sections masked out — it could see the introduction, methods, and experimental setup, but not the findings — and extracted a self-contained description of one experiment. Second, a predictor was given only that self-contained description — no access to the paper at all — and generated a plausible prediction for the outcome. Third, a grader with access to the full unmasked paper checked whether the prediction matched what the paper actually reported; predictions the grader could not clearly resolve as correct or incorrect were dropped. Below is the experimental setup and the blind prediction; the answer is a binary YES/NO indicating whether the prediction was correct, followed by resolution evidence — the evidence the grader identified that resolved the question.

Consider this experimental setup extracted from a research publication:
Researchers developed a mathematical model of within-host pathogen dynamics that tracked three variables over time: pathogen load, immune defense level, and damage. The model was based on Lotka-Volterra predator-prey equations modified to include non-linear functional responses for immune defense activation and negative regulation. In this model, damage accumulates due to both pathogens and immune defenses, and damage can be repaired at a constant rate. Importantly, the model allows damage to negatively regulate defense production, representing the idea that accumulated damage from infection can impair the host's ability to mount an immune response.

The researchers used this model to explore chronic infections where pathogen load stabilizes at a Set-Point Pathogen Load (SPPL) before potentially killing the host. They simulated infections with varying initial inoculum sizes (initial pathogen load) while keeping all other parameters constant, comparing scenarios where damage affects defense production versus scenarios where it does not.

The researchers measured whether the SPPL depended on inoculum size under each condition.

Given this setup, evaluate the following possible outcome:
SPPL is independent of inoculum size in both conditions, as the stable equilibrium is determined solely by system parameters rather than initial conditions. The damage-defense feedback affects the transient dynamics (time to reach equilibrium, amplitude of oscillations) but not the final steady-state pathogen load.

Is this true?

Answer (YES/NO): NO